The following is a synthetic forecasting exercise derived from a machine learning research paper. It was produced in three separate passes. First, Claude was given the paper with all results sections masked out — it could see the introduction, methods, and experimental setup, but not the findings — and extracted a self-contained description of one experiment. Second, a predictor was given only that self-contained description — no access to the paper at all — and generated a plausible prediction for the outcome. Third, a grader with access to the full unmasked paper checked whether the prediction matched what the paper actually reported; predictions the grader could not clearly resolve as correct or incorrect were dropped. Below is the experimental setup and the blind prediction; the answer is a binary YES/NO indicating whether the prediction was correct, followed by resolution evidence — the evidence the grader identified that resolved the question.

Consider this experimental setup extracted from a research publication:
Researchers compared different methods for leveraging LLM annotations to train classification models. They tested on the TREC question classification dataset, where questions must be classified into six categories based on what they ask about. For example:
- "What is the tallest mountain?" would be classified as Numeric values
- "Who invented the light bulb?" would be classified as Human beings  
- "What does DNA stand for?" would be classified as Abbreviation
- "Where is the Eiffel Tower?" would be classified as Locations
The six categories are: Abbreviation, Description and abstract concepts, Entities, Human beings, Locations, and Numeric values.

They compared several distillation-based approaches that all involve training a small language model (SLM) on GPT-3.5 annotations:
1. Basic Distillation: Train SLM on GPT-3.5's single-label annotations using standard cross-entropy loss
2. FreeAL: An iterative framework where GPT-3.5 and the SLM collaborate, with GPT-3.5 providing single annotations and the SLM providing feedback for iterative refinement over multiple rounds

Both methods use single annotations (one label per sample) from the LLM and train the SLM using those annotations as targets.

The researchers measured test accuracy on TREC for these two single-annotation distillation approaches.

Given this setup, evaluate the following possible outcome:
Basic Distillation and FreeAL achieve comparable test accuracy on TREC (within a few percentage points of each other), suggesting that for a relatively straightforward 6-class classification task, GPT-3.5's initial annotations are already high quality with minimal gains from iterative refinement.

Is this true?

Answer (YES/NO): YES